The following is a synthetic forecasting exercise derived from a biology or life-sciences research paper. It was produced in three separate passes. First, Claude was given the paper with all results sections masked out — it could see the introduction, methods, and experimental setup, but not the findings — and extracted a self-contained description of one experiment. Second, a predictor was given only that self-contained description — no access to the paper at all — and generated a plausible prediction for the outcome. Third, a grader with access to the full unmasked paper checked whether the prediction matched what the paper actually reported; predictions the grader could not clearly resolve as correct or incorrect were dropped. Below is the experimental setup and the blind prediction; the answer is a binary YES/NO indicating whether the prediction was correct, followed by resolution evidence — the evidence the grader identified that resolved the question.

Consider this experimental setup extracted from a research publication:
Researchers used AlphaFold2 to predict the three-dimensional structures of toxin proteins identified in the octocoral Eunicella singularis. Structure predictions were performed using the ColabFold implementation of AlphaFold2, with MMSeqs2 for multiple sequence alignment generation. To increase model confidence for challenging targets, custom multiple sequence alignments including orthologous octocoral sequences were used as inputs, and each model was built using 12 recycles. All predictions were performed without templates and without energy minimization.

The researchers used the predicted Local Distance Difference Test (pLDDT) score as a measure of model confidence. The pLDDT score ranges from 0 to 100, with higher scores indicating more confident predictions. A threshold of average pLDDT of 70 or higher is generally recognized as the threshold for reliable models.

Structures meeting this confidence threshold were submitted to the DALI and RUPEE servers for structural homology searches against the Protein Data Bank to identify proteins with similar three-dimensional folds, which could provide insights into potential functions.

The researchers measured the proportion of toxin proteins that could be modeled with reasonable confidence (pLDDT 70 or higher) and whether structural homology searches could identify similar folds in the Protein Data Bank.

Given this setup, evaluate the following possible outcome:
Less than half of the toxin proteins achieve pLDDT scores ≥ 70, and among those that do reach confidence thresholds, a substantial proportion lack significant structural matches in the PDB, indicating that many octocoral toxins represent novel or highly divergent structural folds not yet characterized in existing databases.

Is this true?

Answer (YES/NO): NO